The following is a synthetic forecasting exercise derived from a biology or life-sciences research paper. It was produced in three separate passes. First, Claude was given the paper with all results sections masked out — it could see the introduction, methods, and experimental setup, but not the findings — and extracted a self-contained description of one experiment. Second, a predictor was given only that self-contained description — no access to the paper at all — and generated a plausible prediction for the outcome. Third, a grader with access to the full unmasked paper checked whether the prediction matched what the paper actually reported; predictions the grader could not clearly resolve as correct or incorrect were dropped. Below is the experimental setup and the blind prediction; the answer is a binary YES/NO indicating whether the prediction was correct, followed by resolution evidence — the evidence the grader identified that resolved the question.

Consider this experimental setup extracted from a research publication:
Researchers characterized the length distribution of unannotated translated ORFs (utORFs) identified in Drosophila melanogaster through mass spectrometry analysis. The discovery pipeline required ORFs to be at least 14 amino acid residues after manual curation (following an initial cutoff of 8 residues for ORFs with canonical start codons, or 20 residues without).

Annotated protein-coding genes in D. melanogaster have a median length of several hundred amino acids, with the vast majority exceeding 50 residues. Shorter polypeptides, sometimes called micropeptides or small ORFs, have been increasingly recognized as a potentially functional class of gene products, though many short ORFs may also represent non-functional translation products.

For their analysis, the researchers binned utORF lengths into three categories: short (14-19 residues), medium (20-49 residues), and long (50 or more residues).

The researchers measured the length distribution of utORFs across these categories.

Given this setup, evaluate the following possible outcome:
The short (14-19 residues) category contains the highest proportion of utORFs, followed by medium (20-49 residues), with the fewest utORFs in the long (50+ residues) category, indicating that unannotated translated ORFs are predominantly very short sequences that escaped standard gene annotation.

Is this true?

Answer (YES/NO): NO